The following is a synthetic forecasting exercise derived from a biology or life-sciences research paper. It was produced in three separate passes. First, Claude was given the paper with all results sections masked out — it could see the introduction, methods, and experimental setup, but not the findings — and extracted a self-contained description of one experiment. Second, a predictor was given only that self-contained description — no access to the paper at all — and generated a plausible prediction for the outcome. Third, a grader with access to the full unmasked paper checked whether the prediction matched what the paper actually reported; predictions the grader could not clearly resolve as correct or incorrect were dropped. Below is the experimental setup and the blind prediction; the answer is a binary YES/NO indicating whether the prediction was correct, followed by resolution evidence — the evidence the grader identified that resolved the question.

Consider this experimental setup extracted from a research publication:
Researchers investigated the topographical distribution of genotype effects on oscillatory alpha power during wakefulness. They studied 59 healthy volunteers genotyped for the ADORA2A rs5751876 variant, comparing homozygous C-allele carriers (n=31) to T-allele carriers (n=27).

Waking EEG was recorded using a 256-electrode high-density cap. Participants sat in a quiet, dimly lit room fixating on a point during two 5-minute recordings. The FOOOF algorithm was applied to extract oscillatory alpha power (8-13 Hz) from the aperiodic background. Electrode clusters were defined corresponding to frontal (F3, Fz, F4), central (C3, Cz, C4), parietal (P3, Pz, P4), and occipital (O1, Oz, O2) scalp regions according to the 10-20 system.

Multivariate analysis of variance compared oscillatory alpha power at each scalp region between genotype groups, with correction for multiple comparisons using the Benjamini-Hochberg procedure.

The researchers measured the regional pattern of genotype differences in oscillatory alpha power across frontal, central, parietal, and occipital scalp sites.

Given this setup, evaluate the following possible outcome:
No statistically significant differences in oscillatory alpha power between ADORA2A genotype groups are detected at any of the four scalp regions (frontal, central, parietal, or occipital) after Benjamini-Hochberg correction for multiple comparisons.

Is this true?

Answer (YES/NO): NO